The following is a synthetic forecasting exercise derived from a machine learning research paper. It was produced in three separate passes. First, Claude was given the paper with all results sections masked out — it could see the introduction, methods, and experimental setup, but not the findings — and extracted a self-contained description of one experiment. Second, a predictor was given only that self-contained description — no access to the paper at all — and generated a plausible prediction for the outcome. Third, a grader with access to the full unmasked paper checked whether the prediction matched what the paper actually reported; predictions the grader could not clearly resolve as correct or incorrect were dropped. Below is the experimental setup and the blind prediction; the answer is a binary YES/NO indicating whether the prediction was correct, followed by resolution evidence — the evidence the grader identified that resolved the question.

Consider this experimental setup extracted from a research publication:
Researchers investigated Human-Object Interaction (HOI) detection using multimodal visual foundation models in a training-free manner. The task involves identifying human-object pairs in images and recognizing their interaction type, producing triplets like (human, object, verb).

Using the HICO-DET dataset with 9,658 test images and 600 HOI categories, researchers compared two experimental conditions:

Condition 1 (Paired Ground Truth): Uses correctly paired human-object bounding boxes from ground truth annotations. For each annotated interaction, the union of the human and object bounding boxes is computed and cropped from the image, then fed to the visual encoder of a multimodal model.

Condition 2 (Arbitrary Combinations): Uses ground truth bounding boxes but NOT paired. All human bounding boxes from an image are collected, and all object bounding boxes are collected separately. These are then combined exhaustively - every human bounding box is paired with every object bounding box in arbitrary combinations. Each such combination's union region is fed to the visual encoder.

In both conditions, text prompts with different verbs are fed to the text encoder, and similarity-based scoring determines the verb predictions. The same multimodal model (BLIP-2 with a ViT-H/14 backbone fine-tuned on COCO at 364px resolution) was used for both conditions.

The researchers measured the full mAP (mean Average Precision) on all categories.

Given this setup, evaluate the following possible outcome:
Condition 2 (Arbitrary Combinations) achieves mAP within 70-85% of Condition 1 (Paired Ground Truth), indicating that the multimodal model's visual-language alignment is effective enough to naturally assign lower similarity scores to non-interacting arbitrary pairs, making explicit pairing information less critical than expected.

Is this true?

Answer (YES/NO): YES